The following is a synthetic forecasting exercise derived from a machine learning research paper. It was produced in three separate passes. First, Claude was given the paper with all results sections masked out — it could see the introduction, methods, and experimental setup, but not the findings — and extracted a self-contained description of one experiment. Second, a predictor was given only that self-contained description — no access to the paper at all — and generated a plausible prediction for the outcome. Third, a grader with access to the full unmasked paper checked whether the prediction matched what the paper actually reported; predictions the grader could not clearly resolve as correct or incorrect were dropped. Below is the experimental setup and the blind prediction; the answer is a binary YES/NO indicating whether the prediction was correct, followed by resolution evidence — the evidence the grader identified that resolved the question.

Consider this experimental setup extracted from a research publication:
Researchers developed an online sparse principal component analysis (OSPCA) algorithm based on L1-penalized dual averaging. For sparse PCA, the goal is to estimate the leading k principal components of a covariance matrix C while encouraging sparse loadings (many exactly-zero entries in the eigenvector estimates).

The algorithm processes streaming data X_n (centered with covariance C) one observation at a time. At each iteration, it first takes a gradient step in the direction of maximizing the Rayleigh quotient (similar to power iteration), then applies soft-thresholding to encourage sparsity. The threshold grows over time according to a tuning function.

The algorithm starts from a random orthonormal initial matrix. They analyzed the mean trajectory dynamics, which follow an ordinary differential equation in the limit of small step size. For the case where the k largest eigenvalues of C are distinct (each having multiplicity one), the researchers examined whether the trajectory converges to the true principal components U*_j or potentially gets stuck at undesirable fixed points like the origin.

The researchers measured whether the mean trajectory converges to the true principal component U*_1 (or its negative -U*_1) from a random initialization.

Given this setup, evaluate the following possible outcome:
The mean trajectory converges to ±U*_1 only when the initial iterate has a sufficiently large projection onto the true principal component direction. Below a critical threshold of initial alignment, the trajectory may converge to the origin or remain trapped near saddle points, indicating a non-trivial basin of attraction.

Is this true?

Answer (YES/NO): NO